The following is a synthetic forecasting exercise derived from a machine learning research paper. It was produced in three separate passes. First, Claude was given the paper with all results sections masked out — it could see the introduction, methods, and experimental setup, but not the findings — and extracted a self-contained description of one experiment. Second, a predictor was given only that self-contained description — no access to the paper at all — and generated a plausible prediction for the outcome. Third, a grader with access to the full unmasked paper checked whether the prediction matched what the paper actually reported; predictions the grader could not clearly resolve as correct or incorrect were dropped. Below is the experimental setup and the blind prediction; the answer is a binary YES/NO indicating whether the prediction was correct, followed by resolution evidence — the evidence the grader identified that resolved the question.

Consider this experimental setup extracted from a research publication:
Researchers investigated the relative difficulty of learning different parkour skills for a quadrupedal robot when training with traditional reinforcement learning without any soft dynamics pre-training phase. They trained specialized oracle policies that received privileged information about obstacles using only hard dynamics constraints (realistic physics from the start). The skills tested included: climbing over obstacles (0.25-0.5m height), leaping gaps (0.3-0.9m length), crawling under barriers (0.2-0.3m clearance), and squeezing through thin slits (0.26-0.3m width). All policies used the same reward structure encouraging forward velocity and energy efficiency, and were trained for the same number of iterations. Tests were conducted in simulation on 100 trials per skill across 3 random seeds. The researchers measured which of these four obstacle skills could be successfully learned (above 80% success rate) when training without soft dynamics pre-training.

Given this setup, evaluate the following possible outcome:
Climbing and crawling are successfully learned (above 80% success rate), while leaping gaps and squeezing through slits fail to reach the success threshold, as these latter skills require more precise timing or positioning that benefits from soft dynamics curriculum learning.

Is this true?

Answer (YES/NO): NO